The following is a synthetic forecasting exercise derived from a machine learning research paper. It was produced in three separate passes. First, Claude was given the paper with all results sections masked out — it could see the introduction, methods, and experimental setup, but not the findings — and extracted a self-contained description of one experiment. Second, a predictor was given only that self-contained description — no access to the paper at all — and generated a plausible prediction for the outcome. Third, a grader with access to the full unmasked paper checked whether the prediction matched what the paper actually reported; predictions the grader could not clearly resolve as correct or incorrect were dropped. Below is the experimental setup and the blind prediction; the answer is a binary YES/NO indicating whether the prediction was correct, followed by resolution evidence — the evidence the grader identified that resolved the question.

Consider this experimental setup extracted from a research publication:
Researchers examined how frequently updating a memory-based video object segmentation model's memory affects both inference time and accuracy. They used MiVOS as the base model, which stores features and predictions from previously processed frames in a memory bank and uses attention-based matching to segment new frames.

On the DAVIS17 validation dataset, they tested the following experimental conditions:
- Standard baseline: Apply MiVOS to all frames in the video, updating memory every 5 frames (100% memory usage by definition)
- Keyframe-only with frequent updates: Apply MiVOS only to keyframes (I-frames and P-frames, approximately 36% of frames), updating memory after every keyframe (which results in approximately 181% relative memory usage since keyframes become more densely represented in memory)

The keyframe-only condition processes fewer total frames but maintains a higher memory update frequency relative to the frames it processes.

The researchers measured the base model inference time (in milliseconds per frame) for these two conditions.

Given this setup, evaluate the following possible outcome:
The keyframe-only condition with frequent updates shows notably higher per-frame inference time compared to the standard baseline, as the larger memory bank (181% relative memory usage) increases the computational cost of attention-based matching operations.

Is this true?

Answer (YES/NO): YES